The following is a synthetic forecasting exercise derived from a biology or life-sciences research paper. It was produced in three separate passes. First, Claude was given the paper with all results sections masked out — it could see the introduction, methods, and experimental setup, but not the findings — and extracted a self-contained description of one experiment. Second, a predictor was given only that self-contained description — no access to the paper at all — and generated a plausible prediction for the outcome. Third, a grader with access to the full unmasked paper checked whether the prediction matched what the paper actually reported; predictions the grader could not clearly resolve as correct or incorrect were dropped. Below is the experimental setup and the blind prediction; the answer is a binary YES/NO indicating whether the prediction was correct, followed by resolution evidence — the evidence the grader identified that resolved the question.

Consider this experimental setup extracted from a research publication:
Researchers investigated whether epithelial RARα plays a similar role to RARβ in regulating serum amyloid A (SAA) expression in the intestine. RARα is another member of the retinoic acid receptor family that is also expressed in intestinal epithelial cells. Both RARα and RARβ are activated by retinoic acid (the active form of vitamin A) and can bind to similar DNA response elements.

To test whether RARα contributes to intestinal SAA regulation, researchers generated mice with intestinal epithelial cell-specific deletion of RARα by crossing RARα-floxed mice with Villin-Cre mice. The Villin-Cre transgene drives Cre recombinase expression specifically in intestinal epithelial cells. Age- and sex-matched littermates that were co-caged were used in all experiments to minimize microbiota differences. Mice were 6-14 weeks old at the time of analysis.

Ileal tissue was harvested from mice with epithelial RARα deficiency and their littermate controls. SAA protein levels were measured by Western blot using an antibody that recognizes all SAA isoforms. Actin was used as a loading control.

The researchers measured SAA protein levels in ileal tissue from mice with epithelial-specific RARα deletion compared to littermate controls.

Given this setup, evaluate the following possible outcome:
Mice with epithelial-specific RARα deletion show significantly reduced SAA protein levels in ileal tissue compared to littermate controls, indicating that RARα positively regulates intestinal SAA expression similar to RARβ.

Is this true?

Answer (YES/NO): NO